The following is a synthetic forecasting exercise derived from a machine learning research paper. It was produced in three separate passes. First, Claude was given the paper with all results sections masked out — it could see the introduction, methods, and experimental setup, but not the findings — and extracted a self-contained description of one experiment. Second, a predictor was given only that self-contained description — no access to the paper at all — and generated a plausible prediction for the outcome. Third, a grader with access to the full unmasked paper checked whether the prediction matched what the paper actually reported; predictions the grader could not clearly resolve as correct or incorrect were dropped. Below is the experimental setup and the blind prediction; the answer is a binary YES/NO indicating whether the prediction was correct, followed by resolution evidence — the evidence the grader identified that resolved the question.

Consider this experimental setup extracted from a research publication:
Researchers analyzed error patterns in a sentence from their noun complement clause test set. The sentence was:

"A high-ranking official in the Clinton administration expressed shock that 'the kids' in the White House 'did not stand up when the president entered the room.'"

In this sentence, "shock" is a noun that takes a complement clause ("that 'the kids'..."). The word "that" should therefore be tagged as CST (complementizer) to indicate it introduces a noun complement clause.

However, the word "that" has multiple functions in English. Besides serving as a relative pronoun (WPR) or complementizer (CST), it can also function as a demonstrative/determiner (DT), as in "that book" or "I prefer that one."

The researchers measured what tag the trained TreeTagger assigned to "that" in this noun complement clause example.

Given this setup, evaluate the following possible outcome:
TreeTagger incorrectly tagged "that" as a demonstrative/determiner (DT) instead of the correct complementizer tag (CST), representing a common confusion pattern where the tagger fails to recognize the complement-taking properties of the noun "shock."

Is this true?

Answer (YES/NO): YES